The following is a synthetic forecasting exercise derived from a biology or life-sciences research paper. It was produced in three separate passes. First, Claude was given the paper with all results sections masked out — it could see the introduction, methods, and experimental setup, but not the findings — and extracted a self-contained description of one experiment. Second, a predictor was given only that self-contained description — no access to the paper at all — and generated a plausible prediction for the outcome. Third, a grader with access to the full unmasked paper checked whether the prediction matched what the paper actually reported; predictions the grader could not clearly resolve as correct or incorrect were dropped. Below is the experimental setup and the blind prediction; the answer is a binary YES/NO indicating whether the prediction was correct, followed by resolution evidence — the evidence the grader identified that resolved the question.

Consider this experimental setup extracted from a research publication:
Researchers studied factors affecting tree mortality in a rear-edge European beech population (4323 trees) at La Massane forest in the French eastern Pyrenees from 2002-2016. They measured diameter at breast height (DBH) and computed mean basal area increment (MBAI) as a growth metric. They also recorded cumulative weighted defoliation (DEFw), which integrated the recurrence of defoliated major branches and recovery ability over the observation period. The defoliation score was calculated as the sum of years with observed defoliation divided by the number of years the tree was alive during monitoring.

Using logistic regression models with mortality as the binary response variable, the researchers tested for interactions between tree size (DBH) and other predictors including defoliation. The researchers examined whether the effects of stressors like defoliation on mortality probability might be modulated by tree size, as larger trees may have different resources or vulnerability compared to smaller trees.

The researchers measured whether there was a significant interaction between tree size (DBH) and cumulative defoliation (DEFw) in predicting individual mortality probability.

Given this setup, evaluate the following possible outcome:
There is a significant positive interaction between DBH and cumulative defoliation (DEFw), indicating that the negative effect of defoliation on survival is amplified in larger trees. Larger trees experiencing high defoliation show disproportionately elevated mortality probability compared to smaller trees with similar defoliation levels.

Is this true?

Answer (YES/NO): NO